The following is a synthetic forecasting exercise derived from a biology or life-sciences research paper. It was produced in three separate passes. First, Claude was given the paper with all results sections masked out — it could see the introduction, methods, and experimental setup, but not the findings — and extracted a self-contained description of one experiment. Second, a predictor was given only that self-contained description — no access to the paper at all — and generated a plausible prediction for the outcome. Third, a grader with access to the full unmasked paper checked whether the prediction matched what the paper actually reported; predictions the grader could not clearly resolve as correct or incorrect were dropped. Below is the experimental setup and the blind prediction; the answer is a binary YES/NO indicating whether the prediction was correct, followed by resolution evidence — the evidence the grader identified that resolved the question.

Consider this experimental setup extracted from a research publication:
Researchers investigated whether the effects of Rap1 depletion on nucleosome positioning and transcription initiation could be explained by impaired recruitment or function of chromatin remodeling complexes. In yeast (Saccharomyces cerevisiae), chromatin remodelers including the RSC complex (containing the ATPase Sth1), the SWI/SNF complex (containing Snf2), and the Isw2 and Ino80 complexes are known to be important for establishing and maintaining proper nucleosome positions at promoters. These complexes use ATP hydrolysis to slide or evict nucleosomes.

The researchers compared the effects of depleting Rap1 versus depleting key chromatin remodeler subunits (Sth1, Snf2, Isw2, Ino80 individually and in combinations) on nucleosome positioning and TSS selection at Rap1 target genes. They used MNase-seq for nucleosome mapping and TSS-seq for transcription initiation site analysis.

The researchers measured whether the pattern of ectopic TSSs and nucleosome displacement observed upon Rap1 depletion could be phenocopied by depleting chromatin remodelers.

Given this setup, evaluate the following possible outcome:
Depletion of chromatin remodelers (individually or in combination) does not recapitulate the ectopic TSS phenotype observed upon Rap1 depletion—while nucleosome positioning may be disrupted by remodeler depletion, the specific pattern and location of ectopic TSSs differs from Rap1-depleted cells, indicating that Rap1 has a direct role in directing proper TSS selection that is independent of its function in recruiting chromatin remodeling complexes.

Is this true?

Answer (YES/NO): YES